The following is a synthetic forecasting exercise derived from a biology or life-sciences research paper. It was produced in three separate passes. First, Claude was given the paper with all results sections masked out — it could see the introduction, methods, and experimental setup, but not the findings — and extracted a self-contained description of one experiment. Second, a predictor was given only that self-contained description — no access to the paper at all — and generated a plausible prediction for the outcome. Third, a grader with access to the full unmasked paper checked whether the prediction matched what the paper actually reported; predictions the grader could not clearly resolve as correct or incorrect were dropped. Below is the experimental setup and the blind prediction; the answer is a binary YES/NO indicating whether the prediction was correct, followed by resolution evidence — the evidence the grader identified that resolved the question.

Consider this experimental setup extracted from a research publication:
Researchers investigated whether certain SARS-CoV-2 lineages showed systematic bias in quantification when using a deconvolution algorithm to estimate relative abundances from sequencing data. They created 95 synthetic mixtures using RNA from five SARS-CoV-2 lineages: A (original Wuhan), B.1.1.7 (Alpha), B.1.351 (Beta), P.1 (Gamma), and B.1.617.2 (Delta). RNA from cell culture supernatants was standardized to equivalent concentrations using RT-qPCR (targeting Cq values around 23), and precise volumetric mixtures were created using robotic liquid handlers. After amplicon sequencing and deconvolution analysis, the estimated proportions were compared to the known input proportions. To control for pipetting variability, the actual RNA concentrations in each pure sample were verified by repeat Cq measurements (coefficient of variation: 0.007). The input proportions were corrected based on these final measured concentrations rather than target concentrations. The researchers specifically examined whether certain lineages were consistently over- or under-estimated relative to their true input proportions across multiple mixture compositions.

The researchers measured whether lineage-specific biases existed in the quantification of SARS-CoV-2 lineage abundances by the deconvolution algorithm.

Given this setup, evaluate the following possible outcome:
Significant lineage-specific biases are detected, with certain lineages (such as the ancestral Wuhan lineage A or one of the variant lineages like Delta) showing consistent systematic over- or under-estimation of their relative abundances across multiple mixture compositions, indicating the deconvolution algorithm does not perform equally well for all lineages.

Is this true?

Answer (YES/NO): NO